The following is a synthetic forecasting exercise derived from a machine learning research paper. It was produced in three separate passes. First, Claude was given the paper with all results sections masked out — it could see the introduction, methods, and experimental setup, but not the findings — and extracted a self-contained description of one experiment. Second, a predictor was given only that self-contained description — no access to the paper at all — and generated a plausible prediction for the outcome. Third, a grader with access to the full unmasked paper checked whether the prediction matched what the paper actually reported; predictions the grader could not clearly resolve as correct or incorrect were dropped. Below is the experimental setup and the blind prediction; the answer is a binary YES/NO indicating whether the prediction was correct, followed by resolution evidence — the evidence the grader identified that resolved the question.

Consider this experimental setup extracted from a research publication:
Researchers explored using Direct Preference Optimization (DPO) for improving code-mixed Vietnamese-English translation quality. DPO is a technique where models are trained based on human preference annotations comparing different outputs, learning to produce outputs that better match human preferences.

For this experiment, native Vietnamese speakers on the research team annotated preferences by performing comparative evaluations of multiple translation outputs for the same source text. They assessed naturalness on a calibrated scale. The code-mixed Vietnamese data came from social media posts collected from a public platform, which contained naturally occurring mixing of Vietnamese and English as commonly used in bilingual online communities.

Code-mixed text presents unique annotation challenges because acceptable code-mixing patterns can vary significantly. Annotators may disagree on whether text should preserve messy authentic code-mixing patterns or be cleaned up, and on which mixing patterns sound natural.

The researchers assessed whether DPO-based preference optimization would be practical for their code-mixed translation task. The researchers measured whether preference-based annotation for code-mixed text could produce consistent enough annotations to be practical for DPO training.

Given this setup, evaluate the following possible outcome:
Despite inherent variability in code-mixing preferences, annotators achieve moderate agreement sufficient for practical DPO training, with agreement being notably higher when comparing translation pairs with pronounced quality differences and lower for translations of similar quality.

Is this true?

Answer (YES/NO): NO